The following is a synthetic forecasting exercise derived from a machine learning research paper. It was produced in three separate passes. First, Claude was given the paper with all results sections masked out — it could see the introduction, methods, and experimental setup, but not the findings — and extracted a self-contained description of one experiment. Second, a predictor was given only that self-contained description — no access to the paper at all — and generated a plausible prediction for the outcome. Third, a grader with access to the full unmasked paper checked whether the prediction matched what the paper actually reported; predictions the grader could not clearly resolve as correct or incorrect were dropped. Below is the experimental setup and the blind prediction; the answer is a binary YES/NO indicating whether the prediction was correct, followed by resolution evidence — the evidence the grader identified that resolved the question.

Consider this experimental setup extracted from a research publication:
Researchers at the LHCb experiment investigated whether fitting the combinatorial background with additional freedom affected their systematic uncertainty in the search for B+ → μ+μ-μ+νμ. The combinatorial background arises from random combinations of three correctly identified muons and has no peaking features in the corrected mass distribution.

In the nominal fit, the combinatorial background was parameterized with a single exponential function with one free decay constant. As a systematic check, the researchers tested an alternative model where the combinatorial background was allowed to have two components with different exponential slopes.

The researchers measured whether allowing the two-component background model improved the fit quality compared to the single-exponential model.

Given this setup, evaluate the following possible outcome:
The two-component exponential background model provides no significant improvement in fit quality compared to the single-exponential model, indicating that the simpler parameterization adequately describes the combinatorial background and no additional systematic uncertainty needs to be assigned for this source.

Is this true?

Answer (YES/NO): NO